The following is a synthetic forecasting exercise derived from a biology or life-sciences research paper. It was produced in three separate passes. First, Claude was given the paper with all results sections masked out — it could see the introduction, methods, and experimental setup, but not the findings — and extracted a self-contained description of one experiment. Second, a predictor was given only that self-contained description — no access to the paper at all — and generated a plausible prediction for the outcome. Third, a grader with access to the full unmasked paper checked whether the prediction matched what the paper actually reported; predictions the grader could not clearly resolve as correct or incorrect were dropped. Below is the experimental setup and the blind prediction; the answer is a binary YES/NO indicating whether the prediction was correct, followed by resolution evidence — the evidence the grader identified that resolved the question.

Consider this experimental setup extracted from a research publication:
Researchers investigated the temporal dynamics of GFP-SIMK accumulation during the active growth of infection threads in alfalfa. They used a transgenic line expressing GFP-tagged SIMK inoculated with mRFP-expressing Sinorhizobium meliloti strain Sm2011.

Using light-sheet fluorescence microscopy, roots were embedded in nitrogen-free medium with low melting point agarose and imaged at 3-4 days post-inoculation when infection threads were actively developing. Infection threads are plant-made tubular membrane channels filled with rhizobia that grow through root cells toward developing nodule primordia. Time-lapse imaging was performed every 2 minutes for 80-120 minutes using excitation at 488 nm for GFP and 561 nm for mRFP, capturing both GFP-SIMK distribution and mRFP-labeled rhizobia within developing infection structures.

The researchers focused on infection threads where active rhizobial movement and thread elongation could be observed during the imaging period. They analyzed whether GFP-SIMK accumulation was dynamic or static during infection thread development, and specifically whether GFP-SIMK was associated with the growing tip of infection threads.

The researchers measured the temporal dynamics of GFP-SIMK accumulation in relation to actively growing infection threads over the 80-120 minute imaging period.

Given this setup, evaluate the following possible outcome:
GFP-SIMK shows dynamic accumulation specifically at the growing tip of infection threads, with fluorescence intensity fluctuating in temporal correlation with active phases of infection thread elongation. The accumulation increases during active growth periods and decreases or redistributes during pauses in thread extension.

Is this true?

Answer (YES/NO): NO